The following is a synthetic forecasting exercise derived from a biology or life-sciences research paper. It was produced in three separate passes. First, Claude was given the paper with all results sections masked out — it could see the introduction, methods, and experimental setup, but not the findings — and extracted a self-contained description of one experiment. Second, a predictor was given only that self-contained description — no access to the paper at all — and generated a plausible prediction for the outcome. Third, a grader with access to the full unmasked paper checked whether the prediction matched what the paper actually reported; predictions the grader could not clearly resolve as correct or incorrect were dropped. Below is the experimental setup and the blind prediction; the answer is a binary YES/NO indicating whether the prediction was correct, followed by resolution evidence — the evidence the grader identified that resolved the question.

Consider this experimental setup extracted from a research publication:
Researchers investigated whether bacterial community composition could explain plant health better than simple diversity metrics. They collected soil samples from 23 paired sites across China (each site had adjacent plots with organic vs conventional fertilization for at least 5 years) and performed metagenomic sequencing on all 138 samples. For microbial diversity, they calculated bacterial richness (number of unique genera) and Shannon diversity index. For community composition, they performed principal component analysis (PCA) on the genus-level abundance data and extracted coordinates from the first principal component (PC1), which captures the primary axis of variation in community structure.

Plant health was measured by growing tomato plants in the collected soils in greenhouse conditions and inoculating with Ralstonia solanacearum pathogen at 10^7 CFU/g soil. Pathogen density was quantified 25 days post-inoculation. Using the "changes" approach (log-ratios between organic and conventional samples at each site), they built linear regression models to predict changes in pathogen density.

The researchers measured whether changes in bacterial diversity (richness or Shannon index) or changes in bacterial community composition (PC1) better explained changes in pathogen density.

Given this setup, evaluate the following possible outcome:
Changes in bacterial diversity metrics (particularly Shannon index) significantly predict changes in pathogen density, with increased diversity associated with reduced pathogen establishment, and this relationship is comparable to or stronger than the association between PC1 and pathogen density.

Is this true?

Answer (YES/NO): YES